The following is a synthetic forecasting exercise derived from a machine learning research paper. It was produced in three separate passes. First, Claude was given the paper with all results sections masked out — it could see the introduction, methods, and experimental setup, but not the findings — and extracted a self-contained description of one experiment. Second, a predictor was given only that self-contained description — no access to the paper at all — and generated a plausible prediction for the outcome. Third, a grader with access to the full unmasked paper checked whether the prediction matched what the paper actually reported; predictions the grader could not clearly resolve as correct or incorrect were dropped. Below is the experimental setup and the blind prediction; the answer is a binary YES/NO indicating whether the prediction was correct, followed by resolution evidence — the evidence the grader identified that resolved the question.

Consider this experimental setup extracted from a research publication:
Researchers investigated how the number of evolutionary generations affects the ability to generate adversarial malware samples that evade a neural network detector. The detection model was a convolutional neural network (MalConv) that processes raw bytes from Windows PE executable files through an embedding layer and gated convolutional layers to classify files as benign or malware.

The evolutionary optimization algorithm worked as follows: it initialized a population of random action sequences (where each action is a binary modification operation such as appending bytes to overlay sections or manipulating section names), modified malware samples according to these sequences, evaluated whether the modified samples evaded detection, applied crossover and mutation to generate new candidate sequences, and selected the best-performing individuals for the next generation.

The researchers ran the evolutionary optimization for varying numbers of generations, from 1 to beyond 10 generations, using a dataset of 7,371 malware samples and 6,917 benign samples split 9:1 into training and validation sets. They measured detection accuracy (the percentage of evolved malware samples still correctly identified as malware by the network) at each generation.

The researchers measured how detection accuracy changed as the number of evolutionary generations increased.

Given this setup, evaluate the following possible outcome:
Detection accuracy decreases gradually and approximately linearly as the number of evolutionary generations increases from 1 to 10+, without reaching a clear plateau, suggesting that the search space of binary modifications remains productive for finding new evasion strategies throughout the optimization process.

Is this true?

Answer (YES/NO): NO